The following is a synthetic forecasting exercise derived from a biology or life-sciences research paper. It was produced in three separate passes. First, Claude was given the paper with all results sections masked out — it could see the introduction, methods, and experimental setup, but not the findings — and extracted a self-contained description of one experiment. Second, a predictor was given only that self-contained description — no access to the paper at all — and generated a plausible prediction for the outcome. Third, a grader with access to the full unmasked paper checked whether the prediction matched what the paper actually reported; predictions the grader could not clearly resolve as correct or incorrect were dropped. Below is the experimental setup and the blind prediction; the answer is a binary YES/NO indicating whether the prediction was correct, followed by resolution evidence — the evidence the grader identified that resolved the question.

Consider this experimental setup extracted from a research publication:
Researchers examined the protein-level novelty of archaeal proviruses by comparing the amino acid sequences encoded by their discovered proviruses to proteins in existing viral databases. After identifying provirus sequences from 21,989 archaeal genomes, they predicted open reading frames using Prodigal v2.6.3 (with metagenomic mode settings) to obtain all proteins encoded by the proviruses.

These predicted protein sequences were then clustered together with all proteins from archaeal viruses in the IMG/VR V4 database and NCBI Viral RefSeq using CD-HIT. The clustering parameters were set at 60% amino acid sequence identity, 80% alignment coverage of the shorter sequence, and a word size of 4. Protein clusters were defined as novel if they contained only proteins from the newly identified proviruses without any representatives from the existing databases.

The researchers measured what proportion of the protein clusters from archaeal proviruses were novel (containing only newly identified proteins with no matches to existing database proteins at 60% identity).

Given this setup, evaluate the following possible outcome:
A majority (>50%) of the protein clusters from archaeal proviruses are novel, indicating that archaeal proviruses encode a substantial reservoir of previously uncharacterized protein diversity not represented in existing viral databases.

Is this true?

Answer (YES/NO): YES